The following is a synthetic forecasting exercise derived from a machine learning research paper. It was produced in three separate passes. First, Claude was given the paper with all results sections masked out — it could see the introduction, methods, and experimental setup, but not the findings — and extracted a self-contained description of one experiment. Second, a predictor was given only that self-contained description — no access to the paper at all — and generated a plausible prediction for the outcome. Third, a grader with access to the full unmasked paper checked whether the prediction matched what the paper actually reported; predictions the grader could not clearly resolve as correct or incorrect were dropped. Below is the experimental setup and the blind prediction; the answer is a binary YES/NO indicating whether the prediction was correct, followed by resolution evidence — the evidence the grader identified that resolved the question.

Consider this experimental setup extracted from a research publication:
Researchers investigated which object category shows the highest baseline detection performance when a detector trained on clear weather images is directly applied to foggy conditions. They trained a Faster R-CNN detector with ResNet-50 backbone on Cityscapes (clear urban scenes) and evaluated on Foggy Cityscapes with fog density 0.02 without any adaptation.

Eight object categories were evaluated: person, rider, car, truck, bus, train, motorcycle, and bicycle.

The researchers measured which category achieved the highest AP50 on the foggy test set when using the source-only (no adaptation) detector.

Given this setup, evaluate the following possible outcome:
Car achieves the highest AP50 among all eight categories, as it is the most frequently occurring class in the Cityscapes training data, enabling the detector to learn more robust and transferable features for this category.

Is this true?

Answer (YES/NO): NO